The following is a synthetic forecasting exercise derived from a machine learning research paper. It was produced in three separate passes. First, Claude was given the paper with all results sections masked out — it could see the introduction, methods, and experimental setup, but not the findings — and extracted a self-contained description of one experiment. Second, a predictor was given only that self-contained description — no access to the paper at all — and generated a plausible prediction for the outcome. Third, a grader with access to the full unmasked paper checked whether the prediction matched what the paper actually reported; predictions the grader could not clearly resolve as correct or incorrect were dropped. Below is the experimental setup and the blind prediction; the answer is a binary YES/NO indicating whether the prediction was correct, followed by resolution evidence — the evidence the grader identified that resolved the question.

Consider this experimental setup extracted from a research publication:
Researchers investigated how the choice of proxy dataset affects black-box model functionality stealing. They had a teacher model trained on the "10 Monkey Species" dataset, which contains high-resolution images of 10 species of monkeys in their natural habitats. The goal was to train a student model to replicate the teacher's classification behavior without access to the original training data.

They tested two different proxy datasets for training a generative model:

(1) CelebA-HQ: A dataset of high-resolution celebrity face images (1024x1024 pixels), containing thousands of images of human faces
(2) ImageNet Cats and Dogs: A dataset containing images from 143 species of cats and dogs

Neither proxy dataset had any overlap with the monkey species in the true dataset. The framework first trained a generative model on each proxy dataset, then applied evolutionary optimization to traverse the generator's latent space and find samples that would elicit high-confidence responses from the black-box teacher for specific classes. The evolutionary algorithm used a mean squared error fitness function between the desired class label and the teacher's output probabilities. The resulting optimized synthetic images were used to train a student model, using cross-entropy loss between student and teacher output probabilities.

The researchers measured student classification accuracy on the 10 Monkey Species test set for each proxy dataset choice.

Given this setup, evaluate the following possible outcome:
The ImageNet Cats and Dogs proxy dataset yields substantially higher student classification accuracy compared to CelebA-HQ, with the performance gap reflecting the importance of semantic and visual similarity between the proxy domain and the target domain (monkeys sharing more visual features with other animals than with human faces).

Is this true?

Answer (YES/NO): NO